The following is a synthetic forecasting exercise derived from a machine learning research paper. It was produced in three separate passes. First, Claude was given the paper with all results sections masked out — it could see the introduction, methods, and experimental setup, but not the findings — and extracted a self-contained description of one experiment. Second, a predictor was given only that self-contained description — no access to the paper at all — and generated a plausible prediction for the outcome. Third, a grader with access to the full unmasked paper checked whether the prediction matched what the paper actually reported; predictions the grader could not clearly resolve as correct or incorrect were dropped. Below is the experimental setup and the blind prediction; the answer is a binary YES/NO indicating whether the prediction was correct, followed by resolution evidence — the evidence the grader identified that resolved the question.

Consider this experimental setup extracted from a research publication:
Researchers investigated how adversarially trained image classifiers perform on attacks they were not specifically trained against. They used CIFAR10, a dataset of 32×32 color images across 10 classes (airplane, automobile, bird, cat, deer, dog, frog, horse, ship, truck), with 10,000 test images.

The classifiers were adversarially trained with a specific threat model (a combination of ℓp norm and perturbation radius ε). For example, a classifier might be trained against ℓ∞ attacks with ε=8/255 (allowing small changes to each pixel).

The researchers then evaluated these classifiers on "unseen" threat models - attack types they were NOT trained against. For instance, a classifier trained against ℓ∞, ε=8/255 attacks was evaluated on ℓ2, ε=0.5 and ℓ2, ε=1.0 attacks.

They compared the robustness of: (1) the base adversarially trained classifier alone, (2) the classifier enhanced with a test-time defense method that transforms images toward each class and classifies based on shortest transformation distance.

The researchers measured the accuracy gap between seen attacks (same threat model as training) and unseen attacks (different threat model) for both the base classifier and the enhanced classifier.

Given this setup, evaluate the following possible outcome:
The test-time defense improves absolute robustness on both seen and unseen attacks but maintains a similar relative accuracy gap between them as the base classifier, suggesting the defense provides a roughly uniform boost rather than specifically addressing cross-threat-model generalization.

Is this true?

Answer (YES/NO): NO